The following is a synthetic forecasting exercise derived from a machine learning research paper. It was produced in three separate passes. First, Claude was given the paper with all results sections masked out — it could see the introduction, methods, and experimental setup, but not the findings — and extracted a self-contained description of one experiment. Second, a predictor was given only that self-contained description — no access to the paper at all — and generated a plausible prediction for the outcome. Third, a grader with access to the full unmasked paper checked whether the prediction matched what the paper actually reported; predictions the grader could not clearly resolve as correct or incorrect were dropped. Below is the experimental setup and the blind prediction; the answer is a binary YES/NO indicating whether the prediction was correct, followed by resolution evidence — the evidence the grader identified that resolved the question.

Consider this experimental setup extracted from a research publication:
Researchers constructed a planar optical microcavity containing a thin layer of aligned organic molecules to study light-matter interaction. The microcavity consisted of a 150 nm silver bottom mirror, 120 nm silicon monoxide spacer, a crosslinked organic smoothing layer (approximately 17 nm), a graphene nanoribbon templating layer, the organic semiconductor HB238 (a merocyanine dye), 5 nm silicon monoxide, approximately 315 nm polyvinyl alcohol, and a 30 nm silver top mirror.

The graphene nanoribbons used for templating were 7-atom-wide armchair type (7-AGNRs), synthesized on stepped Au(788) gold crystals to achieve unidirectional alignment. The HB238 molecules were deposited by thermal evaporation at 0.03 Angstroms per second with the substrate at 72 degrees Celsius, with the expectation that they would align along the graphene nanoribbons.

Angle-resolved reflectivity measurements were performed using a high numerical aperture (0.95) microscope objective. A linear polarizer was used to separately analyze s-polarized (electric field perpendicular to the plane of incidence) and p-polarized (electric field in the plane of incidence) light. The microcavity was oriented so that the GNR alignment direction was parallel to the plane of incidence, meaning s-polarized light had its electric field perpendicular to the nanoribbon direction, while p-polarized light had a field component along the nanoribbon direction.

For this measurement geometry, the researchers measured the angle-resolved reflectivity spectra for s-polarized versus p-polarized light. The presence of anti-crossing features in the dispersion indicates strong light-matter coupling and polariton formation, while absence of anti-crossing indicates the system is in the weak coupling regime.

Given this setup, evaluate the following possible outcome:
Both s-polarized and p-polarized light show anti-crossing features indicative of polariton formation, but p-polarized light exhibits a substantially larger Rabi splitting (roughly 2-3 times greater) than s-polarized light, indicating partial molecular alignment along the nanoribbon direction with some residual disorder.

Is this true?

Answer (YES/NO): NO